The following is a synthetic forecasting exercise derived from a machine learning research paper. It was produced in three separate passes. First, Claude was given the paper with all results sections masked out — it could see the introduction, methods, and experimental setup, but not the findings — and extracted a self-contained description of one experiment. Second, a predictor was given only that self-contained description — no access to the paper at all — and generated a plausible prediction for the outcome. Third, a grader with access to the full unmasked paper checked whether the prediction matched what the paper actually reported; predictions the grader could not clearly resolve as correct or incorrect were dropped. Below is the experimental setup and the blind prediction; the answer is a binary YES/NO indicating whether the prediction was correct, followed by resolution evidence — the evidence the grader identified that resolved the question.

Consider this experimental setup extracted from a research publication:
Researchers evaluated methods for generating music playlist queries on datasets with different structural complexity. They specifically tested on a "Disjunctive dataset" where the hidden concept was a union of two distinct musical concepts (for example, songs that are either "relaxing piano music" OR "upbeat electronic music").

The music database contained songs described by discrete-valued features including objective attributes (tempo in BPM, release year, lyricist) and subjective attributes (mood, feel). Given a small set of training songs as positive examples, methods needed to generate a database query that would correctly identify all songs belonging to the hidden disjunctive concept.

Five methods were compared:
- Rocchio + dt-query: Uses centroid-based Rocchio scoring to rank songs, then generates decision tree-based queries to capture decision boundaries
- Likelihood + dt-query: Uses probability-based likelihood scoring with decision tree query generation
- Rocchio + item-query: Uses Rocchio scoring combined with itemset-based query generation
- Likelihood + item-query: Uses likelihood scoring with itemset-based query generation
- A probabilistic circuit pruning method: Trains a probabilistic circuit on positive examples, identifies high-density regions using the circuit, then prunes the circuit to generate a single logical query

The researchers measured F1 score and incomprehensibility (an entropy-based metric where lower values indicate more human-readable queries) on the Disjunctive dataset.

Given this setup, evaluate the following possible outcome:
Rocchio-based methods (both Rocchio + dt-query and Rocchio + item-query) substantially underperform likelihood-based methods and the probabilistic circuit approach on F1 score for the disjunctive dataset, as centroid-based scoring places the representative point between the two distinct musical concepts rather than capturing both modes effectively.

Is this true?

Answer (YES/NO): NO